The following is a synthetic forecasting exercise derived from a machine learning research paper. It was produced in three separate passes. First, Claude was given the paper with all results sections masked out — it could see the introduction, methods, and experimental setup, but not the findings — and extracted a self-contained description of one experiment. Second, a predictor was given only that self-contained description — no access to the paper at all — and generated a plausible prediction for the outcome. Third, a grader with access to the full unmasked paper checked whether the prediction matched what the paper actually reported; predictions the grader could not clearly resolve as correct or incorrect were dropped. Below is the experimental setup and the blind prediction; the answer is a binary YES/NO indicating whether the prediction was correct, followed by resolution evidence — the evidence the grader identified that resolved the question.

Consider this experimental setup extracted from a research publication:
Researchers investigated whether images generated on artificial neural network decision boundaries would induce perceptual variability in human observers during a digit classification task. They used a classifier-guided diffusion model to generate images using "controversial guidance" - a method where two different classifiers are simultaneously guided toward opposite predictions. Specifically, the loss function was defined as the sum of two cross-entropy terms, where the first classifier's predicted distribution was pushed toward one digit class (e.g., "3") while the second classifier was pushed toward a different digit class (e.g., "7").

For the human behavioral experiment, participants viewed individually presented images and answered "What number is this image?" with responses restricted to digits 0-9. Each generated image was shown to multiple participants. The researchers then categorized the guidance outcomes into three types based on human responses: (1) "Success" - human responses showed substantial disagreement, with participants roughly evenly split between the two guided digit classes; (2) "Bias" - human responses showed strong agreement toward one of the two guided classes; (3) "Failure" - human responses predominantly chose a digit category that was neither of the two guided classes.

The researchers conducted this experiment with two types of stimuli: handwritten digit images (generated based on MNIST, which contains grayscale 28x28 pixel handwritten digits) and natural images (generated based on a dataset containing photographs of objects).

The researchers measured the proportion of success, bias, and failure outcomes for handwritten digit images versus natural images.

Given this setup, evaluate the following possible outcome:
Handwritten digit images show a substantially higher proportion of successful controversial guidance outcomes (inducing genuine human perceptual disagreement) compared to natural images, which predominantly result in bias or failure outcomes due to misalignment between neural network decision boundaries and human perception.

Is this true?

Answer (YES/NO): NO